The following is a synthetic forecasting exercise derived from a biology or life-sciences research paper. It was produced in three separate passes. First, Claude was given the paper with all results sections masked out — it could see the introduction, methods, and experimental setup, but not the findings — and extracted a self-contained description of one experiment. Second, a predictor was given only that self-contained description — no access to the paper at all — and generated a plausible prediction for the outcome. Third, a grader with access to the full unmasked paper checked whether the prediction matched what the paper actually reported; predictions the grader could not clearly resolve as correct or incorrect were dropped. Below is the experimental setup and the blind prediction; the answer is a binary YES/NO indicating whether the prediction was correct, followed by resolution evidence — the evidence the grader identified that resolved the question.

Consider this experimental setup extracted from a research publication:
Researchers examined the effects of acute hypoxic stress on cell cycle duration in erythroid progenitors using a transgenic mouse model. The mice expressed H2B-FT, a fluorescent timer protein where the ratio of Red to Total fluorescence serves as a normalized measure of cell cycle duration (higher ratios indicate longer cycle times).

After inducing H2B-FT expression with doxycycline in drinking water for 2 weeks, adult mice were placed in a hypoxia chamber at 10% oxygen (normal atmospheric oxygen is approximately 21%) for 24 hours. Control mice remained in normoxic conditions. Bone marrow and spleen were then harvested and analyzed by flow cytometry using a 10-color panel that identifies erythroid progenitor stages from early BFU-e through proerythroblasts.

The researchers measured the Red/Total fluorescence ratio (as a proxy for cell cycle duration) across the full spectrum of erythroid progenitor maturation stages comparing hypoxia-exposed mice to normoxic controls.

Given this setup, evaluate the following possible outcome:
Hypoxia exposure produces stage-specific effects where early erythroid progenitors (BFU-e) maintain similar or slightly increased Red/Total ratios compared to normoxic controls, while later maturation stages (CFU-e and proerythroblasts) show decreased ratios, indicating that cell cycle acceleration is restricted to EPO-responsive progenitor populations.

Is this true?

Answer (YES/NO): NO